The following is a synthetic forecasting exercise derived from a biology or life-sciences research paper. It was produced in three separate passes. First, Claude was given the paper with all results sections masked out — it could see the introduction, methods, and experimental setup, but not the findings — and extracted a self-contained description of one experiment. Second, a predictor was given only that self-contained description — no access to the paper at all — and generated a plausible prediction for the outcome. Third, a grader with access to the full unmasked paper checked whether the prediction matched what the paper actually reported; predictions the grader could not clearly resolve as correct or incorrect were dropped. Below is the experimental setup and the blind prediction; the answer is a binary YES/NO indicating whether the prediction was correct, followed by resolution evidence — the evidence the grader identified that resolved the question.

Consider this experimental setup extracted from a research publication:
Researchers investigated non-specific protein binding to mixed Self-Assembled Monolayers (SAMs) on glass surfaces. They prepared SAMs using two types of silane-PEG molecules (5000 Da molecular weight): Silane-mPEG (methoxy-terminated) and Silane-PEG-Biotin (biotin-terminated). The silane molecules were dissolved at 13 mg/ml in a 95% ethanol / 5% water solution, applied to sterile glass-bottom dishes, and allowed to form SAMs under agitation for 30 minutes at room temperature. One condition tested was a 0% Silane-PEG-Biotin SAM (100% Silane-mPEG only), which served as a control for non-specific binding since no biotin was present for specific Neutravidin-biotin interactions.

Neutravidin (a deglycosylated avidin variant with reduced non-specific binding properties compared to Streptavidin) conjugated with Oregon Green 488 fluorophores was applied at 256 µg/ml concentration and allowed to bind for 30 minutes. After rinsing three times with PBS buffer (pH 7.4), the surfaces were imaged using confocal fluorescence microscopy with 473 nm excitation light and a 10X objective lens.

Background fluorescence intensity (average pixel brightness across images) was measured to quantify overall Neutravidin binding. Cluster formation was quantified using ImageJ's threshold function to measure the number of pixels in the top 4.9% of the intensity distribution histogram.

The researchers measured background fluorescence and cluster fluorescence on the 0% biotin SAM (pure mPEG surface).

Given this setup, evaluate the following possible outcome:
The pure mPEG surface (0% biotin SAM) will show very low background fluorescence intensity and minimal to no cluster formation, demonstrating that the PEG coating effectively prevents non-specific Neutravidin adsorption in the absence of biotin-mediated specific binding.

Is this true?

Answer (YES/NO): NO